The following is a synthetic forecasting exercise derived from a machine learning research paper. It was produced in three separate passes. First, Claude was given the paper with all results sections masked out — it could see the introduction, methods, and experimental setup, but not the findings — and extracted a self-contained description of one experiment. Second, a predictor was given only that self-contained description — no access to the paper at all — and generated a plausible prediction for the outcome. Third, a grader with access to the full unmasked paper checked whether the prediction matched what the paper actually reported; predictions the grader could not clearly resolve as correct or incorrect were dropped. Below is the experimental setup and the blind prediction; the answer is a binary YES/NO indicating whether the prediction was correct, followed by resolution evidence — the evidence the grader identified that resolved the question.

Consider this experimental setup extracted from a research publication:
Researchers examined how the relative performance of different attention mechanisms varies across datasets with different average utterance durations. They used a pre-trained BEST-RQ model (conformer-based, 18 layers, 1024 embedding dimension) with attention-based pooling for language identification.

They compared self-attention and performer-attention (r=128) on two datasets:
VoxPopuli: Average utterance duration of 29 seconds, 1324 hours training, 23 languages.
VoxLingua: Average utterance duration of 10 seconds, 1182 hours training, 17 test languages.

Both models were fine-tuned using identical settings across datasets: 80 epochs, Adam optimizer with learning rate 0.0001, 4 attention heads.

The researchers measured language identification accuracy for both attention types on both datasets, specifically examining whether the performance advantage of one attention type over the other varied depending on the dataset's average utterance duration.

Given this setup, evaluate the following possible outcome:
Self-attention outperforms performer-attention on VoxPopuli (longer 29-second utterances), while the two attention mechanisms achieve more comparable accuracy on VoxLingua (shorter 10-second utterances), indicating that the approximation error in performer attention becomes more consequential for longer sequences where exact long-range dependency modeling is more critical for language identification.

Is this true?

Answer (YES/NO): NO